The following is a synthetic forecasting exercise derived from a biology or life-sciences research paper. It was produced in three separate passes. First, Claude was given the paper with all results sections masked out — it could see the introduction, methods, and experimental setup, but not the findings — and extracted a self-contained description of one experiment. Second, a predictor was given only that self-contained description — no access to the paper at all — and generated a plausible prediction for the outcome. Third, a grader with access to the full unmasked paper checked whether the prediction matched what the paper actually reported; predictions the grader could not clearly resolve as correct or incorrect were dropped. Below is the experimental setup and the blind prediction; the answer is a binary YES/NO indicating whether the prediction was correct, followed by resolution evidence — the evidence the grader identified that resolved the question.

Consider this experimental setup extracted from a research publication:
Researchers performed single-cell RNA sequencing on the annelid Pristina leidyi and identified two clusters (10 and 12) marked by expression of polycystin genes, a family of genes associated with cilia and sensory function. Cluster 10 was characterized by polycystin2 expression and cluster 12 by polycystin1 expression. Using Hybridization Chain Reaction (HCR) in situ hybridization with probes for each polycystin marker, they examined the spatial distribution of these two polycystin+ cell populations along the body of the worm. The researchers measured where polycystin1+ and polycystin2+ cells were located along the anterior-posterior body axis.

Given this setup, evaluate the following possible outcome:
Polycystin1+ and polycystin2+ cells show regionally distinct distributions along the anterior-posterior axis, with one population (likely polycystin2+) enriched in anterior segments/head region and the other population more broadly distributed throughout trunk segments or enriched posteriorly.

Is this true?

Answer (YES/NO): NO